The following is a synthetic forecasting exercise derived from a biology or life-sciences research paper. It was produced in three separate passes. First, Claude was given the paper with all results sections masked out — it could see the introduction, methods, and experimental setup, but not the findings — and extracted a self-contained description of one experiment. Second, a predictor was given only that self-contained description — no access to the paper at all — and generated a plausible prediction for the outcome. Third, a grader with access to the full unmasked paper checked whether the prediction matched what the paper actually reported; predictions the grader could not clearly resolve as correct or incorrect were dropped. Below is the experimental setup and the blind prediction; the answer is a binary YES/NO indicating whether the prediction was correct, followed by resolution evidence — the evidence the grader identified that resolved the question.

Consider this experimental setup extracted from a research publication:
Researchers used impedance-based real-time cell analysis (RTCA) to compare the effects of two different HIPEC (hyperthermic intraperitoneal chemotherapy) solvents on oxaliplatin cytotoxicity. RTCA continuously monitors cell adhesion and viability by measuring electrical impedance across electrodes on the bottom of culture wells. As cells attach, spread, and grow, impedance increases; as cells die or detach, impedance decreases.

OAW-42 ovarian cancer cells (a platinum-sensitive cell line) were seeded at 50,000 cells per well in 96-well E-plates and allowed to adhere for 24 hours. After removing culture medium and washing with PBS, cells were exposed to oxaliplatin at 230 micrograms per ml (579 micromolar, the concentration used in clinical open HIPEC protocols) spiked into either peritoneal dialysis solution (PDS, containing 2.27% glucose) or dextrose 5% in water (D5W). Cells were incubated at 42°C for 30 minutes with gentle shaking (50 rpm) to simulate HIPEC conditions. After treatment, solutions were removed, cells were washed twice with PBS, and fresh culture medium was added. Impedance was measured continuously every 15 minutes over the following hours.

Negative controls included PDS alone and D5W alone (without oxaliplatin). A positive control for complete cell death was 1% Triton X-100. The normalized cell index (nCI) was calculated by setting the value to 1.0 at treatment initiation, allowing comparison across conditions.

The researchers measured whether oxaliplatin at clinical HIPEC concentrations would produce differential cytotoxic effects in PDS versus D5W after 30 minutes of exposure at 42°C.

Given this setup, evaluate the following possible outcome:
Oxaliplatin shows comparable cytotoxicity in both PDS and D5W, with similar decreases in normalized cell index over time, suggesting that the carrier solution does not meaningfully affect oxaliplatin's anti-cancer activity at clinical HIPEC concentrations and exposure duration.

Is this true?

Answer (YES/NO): NO